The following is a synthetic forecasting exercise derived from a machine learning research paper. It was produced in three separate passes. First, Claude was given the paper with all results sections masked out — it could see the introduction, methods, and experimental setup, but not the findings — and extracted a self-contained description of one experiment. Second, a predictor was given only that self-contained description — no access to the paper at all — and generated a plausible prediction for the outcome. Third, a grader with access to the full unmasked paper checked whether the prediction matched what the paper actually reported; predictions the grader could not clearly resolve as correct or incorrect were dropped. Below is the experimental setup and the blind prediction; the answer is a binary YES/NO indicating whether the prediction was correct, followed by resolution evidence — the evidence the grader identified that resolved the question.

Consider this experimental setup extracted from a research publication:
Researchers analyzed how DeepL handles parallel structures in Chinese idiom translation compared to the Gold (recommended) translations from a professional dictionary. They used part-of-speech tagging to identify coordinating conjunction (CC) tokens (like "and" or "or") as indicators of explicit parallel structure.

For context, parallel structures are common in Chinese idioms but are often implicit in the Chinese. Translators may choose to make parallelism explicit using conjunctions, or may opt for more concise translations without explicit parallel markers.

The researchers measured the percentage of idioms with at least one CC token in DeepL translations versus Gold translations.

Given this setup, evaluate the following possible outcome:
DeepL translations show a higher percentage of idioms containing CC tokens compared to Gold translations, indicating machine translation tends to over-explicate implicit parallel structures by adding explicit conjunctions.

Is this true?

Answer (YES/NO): YES